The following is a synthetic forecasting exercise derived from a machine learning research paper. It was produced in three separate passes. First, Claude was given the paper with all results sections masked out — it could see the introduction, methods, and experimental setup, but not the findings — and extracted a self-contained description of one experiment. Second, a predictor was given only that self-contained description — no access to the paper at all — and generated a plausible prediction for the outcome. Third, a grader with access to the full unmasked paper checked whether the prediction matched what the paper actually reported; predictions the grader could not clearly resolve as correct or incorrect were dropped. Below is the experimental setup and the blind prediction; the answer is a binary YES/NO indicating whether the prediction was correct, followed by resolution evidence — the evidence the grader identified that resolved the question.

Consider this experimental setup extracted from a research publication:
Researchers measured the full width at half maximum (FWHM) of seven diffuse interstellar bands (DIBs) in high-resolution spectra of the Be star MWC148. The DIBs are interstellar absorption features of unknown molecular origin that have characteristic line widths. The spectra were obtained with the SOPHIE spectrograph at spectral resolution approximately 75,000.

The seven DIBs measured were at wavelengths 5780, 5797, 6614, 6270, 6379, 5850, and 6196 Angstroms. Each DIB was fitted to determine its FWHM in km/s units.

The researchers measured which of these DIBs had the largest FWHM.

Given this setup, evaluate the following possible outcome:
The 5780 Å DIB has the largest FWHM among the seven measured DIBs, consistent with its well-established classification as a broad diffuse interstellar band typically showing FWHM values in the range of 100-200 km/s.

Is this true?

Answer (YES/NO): YES